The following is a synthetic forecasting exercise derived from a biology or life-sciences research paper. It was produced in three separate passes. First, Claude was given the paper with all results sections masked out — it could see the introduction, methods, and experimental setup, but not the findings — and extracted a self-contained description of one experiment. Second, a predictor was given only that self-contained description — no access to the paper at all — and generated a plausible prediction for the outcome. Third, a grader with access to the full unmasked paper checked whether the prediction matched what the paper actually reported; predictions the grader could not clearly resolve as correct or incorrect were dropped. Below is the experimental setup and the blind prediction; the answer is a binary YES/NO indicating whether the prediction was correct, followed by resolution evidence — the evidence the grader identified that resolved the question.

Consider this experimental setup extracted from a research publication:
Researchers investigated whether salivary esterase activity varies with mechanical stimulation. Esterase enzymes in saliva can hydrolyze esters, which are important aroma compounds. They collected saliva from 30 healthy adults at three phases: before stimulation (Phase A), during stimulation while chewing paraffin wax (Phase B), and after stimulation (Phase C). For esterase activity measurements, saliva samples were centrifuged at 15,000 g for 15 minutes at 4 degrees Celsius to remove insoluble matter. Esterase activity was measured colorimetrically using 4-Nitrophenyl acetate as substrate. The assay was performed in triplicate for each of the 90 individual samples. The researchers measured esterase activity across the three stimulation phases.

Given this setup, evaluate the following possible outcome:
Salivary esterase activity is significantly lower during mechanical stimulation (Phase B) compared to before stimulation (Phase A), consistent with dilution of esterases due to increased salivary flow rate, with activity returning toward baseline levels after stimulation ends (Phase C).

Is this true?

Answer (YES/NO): NO